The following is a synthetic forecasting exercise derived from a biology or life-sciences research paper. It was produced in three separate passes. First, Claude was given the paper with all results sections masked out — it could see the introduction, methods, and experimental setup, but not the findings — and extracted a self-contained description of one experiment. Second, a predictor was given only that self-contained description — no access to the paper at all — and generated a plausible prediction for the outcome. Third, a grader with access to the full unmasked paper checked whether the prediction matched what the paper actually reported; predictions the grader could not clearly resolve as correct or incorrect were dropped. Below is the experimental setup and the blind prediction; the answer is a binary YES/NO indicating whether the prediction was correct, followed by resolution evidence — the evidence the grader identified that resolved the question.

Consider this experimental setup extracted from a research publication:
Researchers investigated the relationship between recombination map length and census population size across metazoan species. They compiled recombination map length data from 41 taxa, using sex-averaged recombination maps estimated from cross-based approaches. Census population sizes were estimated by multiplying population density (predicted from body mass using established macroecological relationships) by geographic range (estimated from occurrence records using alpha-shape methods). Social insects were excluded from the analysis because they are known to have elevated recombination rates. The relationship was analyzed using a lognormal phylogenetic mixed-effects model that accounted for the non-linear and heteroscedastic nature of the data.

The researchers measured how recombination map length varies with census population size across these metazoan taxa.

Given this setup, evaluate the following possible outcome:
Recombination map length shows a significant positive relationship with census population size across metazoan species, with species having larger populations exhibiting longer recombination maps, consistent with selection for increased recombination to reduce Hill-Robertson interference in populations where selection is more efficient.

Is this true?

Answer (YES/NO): NO